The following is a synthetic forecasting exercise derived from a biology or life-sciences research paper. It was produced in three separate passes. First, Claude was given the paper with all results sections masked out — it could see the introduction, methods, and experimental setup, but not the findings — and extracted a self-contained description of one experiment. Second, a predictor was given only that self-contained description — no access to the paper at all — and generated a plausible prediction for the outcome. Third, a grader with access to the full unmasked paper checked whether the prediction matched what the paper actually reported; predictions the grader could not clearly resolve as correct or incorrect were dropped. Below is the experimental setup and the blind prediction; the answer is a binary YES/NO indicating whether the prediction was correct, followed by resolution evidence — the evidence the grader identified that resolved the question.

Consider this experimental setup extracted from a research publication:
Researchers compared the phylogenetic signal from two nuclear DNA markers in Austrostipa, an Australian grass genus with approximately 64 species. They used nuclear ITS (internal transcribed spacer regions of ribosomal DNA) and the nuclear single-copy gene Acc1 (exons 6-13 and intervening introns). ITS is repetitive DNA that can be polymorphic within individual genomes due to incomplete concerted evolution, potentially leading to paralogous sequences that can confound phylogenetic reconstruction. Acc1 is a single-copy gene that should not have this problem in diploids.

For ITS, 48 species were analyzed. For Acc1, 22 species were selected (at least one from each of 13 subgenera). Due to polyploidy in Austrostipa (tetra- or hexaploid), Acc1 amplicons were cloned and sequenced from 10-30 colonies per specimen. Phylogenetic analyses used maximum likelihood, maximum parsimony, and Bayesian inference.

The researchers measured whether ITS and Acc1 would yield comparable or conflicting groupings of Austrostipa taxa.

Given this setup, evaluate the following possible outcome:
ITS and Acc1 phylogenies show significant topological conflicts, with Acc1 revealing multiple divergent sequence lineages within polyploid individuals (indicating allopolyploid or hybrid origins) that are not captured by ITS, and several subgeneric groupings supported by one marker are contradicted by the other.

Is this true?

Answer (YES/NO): NO